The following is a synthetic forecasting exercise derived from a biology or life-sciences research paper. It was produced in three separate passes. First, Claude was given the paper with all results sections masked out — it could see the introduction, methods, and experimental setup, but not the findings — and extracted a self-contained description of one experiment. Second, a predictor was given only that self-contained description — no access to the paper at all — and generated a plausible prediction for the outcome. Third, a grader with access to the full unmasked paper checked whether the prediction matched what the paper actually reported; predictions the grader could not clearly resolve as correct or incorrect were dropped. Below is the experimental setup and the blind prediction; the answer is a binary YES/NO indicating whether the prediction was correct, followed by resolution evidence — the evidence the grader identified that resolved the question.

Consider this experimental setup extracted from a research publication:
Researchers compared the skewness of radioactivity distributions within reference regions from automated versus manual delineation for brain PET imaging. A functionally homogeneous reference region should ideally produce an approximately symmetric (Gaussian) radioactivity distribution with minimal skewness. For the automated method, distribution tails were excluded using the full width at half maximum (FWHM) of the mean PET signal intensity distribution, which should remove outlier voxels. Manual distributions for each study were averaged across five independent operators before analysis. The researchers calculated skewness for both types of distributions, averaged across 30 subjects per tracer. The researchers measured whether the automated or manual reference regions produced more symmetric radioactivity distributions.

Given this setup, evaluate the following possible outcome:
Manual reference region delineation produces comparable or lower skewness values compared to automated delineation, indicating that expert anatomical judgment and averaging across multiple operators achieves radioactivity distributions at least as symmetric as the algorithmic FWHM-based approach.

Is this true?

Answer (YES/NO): YES